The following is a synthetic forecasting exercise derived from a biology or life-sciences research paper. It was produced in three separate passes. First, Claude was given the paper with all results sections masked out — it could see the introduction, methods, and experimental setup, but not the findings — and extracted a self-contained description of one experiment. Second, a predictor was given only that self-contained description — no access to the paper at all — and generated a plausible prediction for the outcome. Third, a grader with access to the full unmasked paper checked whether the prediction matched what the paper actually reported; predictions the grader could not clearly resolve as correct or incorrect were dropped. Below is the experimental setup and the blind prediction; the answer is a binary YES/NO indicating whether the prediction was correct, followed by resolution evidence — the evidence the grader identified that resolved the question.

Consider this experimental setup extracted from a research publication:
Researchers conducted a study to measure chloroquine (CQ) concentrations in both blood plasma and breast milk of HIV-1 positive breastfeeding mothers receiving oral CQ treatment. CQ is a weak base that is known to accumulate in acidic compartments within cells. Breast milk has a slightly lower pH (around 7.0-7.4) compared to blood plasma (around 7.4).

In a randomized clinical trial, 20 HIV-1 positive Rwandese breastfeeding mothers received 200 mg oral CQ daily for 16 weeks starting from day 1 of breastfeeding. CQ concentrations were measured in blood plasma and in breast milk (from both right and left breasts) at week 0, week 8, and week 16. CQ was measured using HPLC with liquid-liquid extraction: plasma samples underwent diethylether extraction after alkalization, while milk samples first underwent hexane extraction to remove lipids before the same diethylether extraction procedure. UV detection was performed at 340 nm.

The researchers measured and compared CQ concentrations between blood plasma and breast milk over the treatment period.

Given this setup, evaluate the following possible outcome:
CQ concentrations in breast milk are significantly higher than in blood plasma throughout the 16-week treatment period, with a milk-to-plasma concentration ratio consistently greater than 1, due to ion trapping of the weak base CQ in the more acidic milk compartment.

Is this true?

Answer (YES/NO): YES